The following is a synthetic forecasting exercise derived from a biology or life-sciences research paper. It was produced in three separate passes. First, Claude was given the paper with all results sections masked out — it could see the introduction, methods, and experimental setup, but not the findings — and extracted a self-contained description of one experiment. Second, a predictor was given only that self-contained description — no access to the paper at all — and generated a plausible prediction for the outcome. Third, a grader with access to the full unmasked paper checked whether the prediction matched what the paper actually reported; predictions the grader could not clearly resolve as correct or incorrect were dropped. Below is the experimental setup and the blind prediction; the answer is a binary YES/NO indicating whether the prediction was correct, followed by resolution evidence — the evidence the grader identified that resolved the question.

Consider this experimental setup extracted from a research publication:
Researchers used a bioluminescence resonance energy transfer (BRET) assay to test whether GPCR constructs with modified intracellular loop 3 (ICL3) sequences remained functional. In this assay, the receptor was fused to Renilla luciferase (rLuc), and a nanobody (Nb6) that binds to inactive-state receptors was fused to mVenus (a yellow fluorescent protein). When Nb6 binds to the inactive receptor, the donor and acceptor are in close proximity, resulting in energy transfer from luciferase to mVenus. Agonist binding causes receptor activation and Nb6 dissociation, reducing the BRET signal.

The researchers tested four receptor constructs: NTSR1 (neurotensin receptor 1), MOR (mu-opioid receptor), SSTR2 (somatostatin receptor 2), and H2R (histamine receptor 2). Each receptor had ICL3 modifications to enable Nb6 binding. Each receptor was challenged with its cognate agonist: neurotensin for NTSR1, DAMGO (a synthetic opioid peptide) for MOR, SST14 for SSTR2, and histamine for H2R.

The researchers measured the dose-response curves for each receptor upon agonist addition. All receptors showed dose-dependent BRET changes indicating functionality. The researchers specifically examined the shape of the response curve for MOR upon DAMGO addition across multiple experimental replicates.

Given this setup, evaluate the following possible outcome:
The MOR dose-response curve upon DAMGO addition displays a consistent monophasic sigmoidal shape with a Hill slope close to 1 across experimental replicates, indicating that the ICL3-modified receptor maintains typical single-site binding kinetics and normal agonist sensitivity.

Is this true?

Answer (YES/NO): NO